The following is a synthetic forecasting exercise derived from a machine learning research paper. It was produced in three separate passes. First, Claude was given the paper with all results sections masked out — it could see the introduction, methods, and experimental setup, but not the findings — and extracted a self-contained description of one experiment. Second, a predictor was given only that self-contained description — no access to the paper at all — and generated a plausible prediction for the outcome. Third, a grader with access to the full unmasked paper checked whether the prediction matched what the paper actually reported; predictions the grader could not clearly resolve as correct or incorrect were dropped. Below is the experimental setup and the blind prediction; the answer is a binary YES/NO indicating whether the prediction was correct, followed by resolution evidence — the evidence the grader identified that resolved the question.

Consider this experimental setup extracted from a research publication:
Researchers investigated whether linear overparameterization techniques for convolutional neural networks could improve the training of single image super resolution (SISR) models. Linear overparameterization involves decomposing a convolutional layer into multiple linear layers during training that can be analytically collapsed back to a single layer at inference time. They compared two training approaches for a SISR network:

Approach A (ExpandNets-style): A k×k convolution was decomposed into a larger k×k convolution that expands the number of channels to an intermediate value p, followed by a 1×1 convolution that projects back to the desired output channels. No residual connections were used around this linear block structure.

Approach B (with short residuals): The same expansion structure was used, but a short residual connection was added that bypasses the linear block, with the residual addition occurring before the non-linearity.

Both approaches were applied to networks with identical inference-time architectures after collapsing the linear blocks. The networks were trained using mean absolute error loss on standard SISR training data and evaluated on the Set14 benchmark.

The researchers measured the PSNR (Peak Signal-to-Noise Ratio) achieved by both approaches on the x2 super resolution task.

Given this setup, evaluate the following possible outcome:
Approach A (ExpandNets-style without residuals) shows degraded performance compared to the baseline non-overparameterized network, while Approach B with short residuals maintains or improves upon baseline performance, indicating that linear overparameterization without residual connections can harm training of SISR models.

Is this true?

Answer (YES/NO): YES